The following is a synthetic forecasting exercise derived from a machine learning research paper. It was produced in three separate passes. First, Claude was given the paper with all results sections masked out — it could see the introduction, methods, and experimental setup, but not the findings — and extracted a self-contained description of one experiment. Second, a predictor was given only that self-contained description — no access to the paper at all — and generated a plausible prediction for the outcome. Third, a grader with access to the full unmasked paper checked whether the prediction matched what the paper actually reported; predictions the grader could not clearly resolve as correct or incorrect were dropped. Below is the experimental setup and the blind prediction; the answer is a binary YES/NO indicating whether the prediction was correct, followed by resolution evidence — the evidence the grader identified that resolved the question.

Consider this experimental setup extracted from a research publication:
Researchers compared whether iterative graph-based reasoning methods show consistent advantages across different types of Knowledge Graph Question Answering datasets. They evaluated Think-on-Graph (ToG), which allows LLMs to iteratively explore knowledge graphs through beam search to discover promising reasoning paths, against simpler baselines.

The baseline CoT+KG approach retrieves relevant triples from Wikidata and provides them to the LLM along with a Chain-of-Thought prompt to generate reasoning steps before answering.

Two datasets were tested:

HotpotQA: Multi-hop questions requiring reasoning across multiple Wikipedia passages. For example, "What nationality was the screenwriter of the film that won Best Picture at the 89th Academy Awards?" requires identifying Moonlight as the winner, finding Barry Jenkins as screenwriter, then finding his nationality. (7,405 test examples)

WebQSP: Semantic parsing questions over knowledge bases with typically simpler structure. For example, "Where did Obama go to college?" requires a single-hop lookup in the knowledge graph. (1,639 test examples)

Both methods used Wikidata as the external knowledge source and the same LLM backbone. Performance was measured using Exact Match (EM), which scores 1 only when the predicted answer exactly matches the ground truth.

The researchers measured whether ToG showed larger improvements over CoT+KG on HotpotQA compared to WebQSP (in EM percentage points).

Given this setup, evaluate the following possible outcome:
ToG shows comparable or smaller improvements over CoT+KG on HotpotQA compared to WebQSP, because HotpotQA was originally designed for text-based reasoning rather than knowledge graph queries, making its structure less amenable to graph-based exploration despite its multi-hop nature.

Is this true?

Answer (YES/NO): YES